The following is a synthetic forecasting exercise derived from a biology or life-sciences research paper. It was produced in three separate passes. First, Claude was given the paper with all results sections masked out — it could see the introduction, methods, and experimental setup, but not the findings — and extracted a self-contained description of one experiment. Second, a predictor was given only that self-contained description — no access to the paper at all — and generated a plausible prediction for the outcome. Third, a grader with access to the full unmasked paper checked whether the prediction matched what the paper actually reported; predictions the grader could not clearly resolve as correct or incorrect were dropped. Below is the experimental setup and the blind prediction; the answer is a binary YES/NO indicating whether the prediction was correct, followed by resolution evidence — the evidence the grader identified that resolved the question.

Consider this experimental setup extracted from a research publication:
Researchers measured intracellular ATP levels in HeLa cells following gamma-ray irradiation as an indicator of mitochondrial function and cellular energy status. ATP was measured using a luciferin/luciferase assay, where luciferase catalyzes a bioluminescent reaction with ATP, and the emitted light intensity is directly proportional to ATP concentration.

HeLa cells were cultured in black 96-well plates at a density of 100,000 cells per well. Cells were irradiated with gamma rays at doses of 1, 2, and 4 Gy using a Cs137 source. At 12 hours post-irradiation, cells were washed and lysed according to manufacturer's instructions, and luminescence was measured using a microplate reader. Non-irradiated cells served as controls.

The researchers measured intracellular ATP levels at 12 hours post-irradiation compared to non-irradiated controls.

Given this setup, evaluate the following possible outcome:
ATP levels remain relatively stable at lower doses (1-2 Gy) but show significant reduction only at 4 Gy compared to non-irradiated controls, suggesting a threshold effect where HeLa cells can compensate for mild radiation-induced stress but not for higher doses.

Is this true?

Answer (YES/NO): NO